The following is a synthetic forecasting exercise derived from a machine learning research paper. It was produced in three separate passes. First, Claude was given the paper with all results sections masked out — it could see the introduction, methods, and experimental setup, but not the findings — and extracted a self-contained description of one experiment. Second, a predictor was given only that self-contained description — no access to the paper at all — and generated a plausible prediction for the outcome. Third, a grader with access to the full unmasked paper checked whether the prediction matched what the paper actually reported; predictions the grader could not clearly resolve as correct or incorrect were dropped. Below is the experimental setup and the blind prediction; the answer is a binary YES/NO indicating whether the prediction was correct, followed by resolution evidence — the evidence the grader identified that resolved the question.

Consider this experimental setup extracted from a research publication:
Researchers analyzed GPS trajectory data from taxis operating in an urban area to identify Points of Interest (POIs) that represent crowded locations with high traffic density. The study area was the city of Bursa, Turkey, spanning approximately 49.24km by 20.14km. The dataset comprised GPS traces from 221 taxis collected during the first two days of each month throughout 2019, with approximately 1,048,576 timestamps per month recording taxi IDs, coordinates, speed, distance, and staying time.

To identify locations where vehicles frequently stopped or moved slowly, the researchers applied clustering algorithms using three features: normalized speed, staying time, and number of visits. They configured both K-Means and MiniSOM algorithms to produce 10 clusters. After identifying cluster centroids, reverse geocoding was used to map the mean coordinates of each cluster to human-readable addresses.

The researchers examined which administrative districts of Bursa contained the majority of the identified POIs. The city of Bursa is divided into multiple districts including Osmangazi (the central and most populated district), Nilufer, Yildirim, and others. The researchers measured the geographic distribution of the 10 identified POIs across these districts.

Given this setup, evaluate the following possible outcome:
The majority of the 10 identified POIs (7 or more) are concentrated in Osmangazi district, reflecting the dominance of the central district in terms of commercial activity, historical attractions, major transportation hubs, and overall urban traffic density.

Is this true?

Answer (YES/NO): YES